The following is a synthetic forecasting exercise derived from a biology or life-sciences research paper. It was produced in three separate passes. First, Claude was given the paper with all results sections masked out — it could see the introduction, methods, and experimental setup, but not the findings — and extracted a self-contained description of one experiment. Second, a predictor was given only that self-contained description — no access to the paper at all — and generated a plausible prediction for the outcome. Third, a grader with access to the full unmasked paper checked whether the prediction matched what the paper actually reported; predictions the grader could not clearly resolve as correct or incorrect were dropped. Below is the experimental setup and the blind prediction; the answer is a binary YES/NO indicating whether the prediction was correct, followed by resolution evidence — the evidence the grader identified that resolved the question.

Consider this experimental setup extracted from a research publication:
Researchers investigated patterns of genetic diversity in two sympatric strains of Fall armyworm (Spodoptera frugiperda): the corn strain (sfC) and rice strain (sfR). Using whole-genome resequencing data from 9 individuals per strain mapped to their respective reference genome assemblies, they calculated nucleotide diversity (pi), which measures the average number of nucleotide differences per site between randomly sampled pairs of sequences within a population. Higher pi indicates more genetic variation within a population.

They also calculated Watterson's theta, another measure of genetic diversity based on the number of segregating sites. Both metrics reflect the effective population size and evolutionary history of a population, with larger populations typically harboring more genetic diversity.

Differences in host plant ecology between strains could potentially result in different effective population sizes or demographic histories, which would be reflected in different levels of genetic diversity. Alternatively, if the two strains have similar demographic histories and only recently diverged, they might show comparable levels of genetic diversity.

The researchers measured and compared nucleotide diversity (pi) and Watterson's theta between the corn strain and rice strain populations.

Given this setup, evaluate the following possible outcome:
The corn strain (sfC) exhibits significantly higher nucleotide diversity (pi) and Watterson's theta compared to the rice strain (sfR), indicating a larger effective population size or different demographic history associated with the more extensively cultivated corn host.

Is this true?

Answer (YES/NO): NO